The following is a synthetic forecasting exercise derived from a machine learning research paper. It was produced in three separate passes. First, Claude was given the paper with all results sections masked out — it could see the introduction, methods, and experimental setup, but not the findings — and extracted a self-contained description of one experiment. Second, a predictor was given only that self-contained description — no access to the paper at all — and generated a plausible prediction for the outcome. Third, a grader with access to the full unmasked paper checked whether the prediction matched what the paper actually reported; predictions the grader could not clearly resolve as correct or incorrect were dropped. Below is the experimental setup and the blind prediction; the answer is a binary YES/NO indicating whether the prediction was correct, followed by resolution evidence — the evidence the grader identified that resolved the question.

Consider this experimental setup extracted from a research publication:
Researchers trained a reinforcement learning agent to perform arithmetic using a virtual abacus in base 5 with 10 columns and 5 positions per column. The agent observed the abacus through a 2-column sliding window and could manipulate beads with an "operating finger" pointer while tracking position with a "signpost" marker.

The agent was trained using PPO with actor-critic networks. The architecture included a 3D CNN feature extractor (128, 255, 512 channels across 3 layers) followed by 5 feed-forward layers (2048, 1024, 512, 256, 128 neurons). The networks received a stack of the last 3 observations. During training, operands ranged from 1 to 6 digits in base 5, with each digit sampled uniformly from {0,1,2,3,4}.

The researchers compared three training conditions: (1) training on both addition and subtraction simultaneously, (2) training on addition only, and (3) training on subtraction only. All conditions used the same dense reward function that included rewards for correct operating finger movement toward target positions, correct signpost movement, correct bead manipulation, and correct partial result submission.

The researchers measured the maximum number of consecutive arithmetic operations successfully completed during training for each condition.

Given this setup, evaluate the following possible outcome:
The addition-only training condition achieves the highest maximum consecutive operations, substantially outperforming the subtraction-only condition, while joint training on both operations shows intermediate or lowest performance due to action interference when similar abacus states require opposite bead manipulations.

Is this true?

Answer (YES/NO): YES